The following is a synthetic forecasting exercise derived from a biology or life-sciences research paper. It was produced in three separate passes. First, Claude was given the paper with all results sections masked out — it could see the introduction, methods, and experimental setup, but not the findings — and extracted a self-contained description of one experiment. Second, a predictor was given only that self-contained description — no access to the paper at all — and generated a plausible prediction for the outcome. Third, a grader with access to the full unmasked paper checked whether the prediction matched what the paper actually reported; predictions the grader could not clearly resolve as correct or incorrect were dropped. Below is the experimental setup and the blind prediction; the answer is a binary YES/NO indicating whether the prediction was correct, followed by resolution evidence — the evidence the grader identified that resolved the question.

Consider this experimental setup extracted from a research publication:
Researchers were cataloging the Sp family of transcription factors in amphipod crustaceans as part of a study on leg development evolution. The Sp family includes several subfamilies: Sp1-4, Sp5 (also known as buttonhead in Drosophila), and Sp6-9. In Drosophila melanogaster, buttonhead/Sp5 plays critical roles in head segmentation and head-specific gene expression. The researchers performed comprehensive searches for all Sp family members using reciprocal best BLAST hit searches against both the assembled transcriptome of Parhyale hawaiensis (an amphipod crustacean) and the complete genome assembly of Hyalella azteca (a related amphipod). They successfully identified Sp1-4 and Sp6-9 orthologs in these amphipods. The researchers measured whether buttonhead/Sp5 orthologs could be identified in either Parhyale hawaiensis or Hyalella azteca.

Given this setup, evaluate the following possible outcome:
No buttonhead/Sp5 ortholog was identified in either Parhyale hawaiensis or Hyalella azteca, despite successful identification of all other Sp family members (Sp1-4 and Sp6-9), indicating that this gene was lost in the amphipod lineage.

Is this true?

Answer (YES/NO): YES